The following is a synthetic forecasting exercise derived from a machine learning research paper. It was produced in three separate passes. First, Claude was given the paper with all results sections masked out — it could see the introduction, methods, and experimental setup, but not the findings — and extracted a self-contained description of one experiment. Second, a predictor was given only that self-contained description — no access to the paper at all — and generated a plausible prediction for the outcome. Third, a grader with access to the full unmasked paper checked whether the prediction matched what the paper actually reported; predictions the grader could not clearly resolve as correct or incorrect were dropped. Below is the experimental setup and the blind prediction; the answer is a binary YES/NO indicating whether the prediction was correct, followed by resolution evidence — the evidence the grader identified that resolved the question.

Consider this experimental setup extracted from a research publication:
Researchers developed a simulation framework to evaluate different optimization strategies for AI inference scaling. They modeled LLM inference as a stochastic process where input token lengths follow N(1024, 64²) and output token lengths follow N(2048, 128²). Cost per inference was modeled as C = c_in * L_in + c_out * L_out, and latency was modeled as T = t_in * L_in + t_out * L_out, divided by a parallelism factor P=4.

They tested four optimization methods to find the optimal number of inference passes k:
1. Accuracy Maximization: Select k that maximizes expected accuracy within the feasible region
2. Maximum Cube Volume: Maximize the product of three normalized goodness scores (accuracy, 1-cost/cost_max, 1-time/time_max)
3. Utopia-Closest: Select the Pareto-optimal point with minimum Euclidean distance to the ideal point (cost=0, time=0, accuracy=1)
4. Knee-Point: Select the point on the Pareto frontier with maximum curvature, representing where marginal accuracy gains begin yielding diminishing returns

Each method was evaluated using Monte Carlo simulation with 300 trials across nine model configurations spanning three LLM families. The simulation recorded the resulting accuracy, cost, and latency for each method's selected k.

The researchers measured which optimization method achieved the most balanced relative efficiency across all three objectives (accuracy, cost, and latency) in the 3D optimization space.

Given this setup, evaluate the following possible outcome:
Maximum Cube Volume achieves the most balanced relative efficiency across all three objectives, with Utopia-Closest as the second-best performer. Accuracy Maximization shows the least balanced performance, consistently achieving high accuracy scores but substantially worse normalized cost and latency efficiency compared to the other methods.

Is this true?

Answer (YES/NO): NO